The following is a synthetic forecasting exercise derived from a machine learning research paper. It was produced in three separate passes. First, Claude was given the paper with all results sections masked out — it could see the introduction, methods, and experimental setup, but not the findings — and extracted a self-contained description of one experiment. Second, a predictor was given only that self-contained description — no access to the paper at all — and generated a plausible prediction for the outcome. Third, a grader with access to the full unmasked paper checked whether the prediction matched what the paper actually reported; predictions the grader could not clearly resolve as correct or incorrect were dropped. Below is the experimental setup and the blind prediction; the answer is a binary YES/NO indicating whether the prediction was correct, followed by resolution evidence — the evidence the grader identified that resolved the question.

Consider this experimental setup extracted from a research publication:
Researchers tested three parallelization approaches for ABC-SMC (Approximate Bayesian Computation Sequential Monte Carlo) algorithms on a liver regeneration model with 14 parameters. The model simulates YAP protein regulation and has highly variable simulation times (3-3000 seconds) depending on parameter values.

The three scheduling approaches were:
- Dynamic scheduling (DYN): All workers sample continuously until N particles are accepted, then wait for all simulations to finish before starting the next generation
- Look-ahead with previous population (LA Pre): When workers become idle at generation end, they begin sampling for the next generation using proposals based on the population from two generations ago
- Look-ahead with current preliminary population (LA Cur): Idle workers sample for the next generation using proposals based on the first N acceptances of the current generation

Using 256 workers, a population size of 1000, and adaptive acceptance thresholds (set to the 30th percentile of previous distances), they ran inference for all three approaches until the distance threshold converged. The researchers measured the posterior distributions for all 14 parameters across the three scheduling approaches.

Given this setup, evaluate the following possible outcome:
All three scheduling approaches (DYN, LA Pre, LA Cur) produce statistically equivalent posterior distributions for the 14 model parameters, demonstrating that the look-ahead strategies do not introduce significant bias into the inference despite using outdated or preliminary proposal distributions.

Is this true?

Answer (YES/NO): YES